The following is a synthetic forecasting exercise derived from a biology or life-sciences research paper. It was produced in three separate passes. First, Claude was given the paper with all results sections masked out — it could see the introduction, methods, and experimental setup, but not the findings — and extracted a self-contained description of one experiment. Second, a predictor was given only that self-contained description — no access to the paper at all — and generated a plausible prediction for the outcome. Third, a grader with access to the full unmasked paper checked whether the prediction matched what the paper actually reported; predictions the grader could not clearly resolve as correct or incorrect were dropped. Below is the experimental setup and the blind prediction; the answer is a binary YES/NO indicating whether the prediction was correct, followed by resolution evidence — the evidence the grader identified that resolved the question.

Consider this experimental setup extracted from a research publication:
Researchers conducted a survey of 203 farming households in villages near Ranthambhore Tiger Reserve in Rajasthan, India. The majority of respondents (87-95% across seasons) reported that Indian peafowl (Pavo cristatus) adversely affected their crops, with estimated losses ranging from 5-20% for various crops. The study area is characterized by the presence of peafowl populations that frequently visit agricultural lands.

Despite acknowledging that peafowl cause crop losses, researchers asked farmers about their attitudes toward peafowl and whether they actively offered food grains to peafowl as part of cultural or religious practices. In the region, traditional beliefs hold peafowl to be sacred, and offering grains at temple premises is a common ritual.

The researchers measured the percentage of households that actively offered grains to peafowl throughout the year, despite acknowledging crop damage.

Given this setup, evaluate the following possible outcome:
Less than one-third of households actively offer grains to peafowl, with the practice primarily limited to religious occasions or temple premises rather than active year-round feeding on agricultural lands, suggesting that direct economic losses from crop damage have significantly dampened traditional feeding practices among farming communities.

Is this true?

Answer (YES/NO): NO